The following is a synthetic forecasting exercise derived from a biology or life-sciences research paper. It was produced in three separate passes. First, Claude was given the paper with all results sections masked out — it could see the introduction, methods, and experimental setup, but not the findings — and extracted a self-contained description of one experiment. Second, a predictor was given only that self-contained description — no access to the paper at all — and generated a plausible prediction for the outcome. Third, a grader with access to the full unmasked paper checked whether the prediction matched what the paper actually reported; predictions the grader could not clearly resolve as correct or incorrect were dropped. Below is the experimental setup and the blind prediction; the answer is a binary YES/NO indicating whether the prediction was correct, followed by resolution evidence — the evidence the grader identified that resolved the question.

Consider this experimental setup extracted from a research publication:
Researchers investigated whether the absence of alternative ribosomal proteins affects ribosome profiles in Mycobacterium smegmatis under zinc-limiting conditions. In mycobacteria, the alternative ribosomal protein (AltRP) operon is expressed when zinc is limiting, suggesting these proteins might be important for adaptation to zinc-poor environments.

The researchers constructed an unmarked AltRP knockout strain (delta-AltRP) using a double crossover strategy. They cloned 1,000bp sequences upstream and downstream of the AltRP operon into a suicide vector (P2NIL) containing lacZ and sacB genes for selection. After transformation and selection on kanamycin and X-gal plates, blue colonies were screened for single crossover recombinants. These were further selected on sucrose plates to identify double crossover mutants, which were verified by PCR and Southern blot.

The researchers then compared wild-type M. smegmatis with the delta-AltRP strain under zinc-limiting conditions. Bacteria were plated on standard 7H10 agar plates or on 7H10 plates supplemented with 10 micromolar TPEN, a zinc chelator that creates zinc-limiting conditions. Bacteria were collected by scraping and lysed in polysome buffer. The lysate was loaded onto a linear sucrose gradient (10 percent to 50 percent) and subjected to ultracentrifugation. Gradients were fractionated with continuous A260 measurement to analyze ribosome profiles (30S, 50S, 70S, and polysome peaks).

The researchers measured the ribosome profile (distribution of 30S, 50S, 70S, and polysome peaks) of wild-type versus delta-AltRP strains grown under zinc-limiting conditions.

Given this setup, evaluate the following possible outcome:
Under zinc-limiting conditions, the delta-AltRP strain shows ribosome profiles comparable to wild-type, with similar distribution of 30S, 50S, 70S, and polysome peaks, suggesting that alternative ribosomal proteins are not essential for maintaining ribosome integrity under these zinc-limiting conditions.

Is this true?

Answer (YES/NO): NO